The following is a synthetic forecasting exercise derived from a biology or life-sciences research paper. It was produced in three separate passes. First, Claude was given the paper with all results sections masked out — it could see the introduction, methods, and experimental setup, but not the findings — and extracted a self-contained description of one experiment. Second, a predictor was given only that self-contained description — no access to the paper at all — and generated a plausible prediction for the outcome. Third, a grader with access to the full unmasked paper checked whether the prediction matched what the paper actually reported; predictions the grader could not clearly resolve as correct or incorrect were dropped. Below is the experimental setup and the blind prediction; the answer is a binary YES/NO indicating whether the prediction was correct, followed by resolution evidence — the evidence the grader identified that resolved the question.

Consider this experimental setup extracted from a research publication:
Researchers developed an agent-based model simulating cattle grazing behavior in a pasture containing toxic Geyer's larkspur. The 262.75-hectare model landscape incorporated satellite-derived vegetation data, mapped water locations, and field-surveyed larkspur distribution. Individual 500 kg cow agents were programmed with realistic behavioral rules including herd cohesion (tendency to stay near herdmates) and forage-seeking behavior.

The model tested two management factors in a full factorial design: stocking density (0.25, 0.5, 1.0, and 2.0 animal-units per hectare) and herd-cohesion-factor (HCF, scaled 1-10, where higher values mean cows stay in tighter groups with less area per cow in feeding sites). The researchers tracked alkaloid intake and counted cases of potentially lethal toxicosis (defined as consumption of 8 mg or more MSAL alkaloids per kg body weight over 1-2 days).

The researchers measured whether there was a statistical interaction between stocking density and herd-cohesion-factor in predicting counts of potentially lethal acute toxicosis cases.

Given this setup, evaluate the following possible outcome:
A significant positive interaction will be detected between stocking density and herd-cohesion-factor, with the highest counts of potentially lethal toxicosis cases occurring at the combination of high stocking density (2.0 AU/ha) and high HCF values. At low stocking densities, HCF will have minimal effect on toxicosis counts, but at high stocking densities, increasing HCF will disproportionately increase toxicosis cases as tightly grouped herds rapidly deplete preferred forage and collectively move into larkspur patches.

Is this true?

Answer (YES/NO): NO